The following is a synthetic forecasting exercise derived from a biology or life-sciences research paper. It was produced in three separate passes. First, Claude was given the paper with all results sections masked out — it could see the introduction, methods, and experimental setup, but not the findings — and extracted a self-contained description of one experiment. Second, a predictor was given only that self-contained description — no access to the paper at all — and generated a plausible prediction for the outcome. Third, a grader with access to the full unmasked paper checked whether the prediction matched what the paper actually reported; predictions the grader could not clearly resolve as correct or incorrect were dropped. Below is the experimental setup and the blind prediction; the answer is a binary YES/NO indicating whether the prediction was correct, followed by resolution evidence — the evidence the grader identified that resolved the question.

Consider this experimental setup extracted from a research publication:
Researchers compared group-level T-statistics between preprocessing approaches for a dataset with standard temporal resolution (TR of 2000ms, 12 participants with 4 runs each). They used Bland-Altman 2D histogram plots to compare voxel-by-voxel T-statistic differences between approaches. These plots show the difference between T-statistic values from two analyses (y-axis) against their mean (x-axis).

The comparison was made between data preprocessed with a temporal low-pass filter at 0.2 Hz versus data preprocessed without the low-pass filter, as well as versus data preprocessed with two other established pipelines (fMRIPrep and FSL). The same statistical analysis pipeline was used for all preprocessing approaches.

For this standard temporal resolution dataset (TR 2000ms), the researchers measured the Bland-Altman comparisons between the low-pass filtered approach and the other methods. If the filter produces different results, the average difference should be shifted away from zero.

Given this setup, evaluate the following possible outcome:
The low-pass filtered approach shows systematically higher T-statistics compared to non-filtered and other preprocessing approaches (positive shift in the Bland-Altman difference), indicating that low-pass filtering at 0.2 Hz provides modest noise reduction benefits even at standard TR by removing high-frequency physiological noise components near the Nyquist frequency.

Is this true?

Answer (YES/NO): NO